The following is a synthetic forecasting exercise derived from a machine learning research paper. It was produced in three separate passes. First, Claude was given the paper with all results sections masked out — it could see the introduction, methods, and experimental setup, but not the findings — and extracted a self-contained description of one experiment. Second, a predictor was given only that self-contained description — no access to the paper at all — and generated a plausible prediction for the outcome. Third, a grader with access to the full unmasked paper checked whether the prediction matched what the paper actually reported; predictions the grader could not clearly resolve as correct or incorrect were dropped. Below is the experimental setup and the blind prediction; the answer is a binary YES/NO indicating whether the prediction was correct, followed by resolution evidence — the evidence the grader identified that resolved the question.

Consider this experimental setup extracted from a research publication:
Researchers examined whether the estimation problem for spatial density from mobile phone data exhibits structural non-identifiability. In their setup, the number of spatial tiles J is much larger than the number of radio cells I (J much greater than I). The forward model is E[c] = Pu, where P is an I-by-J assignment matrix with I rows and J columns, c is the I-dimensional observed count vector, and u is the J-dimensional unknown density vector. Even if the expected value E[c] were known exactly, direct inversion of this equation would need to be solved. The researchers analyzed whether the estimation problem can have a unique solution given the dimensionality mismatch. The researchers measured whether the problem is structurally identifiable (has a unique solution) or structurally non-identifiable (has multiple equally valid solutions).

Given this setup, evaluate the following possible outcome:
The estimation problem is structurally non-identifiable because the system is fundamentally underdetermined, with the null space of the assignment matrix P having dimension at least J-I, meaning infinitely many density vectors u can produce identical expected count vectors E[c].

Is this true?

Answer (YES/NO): YES